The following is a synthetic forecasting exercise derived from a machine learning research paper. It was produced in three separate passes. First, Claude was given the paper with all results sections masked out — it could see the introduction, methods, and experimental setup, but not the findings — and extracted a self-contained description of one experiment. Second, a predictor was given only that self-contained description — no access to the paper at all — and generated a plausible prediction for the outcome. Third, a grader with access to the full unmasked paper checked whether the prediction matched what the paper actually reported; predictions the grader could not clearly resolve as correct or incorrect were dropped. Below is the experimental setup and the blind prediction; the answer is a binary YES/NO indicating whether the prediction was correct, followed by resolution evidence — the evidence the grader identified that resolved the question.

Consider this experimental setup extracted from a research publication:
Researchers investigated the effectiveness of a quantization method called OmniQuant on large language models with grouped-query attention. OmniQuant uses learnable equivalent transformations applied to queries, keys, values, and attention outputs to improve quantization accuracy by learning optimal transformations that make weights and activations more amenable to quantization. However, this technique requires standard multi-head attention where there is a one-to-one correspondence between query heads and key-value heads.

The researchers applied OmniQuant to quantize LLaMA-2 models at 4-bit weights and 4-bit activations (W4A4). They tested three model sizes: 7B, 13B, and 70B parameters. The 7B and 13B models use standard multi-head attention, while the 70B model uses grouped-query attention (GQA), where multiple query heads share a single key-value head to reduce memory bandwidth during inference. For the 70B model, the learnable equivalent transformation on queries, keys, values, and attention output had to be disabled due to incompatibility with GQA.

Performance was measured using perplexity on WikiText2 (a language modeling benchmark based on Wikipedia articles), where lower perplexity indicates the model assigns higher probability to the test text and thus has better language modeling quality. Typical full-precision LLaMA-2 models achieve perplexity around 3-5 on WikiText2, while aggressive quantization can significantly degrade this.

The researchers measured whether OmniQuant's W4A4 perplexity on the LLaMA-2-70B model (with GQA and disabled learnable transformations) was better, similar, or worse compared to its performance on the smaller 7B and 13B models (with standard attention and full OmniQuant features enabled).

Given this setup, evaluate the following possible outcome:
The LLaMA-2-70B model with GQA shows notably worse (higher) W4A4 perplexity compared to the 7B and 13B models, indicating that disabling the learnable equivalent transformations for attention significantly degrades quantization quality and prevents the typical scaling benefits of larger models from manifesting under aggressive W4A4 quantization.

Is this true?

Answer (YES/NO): YES